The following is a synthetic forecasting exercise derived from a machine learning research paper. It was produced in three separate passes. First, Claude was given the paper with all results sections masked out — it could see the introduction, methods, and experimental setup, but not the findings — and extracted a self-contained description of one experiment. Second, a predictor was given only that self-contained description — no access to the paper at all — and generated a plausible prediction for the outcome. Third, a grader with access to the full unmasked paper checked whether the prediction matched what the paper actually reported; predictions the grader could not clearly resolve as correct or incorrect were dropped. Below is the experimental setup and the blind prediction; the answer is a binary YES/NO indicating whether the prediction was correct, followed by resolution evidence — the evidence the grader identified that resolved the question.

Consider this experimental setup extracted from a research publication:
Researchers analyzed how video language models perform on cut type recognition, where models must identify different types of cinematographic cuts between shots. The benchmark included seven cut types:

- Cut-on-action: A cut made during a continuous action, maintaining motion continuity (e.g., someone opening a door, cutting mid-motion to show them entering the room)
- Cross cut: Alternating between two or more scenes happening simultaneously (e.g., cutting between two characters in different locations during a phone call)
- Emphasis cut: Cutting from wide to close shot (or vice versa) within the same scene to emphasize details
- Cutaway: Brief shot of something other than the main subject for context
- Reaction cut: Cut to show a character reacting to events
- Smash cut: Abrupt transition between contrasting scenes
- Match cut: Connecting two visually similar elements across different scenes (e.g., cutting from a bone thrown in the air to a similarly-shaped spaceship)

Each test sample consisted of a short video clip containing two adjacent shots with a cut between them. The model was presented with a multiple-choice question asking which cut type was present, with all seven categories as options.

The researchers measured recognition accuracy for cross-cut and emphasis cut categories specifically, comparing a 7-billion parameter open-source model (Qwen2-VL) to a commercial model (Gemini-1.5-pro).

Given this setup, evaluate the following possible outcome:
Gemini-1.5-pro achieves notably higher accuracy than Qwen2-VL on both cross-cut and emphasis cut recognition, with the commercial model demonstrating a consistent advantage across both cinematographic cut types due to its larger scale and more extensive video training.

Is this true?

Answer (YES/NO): YES